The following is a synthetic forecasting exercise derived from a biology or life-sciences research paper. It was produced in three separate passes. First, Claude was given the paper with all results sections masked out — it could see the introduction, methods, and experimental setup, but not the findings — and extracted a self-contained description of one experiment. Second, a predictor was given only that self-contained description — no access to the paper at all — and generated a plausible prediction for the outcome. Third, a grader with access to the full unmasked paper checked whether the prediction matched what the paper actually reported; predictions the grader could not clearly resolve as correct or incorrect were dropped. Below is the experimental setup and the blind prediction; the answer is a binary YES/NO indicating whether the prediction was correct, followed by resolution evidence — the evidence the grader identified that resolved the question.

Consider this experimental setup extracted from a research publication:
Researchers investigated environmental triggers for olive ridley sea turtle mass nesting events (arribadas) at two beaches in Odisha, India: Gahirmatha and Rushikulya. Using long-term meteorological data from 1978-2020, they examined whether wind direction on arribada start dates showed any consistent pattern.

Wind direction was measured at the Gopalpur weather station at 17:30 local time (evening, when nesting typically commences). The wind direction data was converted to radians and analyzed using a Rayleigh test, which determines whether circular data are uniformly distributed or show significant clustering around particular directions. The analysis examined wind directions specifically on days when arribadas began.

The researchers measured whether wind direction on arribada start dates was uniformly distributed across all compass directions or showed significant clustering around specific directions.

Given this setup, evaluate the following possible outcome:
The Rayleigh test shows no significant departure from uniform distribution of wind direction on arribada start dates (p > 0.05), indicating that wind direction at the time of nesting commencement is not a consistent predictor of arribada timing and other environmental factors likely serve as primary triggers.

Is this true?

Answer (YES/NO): NO